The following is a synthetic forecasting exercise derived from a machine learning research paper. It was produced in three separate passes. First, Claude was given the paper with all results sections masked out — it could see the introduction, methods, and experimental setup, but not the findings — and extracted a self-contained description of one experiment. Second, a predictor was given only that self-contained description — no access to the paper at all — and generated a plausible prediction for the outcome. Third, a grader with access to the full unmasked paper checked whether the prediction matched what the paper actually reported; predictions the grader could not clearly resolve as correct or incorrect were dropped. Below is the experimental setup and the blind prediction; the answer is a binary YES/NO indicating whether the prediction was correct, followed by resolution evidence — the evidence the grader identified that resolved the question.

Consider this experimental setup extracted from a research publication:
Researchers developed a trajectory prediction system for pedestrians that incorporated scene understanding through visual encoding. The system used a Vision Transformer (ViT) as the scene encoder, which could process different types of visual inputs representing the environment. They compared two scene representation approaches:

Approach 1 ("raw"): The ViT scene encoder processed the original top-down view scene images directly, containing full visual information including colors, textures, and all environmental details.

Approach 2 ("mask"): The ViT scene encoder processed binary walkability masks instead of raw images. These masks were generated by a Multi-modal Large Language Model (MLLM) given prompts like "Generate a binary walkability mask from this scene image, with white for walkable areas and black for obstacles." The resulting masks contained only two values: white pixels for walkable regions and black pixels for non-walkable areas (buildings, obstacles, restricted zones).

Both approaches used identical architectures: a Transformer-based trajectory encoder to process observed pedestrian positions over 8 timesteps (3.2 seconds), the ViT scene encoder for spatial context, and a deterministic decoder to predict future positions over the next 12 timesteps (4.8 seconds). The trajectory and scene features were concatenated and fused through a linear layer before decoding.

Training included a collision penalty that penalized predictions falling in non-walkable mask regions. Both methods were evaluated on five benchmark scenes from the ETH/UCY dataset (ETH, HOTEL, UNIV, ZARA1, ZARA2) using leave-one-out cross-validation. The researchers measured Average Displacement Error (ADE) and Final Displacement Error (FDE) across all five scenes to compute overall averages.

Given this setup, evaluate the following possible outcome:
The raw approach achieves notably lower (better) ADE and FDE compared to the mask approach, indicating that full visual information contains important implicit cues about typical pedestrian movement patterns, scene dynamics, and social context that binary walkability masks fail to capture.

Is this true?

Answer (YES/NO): NO